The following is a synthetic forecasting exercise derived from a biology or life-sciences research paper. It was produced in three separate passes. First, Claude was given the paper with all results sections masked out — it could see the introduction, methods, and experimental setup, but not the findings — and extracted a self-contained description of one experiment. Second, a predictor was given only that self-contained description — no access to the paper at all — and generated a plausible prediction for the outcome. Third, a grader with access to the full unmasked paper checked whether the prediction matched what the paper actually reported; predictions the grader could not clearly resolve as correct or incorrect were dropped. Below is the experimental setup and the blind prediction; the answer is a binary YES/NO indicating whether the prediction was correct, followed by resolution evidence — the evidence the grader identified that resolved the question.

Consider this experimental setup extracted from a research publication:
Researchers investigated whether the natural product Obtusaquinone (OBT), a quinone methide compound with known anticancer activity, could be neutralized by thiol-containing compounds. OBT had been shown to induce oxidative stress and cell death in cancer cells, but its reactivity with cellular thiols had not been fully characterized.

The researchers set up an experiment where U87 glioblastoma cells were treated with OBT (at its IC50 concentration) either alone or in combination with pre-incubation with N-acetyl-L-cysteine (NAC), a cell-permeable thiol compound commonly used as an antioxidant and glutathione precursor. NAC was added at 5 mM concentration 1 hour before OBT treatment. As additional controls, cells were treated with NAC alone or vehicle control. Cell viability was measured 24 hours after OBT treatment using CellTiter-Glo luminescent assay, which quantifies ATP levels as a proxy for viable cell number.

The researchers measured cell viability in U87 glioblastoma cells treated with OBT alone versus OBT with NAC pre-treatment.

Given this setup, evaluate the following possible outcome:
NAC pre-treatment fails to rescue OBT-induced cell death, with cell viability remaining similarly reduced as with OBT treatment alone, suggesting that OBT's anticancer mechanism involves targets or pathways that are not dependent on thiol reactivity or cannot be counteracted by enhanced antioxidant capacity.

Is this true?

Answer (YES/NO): NO